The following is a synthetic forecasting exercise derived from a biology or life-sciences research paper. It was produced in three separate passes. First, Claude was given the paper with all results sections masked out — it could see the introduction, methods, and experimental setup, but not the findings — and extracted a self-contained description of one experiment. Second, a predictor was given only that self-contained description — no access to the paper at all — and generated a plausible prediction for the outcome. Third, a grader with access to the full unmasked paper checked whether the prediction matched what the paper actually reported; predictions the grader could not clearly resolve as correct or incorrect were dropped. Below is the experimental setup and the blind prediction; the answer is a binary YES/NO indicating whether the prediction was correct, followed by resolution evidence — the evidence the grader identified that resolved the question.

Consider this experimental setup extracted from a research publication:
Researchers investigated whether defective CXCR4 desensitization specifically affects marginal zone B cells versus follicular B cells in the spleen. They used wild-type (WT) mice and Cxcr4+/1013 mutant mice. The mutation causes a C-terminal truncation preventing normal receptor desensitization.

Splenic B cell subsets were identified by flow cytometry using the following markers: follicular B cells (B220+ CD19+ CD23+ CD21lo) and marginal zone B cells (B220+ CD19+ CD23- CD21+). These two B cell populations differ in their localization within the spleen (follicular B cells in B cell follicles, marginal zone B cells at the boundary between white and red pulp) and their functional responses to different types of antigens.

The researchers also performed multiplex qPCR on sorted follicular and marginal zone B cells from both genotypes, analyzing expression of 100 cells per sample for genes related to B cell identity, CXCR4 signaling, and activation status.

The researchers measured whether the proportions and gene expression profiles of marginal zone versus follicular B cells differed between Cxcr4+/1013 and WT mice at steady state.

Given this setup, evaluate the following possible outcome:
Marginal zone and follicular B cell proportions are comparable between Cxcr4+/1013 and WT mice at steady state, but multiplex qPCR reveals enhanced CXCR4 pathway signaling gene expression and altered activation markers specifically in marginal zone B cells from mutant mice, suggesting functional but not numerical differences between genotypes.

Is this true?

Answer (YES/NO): NO